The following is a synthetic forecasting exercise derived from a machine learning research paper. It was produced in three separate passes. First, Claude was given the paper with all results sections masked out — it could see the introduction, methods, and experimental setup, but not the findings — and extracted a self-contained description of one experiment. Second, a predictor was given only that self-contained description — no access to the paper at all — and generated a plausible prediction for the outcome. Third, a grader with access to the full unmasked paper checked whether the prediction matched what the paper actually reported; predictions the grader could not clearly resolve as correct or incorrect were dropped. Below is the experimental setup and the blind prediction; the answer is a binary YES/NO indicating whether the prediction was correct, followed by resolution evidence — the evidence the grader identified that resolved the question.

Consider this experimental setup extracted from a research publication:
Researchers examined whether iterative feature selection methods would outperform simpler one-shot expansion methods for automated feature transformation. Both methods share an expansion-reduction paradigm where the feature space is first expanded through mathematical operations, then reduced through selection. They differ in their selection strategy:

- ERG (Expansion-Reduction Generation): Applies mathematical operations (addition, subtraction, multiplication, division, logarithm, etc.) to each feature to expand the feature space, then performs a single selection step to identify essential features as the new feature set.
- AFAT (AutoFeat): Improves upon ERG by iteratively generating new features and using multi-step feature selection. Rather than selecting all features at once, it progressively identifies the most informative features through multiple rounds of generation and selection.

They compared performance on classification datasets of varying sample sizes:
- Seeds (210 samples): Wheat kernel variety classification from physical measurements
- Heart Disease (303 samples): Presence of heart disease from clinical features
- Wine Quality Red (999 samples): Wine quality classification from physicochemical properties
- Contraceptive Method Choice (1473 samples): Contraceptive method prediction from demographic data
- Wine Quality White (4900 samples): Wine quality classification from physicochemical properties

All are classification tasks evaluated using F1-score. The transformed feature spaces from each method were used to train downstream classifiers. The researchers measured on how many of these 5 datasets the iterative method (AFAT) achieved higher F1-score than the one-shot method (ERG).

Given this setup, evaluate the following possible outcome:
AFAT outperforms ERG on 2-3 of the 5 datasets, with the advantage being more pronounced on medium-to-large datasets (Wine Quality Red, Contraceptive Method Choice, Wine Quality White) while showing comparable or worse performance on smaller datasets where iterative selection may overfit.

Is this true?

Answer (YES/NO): NO